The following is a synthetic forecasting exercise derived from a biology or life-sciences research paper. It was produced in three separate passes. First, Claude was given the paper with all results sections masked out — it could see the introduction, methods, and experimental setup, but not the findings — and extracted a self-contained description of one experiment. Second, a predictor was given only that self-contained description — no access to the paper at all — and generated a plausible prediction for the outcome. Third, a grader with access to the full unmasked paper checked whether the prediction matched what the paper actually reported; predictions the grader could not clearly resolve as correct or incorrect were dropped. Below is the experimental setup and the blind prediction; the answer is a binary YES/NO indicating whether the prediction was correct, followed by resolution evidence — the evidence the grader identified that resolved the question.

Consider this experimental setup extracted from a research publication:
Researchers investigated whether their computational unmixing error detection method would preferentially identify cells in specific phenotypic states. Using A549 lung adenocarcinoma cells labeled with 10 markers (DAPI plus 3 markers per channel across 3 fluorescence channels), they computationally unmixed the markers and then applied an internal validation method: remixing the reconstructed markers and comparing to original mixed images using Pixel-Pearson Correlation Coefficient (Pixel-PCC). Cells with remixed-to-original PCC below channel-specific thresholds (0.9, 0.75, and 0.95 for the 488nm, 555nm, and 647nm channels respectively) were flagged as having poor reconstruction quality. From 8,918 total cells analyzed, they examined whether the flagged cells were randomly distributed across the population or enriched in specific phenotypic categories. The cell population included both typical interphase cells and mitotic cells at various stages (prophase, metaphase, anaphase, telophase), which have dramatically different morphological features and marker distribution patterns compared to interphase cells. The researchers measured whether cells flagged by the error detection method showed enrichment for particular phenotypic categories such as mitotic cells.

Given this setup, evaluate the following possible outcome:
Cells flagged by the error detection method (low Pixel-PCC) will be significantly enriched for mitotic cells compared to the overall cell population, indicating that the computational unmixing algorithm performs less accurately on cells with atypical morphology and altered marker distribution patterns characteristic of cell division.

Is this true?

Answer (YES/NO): YES